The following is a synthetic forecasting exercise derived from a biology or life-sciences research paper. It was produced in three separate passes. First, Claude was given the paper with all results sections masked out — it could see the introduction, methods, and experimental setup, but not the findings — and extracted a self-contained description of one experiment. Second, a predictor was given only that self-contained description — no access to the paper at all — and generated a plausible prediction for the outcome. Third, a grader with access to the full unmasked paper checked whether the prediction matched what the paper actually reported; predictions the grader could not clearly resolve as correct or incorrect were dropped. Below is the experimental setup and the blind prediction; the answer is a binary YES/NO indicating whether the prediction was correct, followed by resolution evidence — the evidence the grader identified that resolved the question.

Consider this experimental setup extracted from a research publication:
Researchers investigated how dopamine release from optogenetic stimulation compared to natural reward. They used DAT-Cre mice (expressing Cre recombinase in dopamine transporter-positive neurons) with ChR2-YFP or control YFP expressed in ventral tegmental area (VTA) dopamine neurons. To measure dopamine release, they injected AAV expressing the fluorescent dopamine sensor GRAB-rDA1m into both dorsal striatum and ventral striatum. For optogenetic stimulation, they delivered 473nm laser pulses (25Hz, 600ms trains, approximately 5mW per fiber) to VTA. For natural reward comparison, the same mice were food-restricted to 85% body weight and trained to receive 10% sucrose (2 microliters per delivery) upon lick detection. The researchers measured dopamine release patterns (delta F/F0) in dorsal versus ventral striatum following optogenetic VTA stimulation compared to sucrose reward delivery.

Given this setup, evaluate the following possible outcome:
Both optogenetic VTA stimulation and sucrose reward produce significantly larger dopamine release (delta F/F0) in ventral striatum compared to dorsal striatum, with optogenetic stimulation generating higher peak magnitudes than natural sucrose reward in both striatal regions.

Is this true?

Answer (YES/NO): NO